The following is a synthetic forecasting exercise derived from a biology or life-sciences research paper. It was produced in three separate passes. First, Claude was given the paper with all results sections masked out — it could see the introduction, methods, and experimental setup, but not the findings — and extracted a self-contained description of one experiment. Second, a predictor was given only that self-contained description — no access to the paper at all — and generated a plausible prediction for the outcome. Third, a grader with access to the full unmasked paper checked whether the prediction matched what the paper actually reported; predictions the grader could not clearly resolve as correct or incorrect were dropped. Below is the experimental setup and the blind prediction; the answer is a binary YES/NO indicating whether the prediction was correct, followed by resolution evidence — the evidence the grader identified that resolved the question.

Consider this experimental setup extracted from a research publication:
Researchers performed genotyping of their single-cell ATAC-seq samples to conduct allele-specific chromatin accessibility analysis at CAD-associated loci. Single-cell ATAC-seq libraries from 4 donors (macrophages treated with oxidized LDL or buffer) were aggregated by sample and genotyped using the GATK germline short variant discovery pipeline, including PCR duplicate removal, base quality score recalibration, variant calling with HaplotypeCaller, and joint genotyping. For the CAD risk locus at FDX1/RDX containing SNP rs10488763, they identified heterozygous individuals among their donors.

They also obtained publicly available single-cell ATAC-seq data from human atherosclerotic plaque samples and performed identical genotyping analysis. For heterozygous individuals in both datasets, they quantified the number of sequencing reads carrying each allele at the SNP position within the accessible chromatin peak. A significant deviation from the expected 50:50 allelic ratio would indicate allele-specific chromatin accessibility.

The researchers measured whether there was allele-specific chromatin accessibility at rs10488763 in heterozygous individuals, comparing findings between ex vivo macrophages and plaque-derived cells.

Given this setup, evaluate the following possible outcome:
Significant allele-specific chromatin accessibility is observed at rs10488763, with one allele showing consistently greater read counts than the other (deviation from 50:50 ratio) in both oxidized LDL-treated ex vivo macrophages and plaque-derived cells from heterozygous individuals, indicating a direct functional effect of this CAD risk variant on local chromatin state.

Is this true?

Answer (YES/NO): YES